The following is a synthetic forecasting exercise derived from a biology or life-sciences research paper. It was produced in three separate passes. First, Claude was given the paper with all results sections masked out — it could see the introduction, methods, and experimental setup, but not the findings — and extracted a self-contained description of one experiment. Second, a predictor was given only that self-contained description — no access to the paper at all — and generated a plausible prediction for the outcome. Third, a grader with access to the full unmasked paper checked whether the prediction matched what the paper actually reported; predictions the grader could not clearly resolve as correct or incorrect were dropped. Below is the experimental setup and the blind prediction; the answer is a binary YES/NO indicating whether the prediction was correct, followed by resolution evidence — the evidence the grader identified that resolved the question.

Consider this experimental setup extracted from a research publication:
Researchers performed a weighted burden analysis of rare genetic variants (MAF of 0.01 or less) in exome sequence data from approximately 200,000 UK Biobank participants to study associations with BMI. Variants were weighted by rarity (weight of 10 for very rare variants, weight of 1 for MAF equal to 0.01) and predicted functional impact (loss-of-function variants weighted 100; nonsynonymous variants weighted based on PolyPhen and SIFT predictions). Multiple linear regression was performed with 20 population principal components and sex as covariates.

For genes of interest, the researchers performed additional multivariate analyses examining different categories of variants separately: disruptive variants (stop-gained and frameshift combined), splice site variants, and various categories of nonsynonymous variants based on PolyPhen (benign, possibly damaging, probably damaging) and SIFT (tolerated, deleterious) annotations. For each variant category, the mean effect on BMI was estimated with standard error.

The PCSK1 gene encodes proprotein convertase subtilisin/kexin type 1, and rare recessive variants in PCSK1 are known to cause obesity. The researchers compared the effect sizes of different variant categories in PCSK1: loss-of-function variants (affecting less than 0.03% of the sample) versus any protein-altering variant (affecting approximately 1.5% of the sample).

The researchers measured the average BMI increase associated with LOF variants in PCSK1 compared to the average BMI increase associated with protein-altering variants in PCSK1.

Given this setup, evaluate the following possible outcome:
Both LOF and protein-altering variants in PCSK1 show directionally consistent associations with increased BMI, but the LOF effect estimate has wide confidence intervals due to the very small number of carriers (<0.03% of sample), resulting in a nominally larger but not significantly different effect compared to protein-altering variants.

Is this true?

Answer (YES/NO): NO